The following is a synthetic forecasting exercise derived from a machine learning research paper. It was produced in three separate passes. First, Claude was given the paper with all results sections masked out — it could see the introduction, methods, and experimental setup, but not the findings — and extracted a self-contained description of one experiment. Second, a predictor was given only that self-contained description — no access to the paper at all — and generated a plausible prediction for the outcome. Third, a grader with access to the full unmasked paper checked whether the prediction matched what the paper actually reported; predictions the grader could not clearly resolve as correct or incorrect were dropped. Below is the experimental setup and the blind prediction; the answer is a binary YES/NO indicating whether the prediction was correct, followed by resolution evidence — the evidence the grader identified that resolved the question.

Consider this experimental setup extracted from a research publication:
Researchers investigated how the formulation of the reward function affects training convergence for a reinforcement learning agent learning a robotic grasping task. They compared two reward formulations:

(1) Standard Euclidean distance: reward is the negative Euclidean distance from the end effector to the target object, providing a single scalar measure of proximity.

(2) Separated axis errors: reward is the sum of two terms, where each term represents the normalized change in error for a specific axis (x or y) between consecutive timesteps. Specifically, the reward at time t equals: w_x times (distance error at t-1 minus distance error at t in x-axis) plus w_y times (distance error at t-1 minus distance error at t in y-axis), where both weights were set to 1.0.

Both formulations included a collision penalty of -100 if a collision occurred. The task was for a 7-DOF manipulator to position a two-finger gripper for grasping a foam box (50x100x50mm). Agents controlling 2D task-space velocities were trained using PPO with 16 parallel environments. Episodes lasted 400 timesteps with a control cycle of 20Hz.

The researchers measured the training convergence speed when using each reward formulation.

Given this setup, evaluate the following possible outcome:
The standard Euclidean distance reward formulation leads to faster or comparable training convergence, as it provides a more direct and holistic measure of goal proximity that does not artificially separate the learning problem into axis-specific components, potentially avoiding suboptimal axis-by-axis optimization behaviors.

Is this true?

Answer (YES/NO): NO